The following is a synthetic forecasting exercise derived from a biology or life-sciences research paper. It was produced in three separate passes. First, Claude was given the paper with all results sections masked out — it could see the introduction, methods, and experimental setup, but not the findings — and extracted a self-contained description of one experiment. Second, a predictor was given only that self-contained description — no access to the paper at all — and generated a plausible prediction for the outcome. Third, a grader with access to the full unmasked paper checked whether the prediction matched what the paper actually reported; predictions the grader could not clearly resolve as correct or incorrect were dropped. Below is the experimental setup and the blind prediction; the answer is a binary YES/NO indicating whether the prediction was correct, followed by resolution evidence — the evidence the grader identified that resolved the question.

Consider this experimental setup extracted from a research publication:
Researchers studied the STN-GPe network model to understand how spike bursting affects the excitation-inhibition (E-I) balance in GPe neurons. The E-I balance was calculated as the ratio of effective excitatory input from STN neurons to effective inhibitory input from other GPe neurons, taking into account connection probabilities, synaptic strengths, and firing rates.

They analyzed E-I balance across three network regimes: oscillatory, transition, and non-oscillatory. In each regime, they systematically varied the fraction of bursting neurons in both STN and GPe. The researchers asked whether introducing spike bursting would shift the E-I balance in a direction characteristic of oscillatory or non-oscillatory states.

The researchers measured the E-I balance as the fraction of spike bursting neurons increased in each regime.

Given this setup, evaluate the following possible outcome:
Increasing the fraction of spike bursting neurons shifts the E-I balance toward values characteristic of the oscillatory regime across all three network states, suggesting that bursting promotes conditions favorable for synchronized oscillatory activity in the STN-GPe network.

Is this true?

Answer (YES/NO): YES